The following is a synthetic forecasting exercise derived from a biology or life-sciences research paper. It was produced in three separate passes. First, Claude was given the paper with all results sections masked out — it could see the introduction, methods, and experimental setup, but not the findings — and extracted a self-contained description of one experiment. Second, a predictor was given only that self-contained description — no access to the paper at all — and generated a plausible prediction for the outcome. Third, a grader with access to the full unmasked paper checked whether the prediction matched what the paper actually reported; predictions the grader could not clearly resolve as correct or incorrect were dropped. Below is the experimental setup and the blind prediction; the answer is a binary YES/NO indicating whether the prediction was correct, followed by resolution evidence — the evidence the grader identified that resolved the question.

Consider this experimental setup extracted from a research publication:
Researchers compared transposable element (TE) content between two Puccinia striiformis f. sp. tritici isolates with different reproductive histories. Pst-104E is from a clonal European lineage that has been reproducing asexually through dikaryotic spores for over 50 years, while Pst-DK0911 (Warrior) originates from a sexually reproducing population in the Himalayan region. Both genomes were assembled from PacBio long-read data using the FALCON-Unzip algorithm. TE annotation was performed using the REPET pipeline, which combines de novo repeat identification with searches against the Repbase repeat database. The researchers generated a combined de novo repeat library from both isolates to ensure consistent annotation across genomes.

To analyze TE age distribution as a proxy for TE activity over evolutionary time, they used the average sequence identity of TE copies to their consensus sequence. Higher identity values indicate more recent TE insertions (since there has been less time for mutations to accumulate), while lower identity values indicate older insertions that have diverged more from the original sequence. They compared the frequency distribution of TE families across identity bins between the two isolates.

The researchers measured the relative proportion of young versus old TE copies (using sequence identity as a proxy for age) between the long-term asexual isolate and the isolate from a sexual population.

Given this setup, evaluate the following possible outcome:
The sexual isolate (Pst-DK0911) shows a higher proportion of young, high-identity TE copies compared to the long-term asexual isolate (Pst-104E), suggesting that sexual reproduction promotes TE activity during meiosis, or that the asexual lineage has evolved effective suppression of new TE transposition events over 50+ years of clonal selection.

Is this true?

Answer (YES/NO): NO